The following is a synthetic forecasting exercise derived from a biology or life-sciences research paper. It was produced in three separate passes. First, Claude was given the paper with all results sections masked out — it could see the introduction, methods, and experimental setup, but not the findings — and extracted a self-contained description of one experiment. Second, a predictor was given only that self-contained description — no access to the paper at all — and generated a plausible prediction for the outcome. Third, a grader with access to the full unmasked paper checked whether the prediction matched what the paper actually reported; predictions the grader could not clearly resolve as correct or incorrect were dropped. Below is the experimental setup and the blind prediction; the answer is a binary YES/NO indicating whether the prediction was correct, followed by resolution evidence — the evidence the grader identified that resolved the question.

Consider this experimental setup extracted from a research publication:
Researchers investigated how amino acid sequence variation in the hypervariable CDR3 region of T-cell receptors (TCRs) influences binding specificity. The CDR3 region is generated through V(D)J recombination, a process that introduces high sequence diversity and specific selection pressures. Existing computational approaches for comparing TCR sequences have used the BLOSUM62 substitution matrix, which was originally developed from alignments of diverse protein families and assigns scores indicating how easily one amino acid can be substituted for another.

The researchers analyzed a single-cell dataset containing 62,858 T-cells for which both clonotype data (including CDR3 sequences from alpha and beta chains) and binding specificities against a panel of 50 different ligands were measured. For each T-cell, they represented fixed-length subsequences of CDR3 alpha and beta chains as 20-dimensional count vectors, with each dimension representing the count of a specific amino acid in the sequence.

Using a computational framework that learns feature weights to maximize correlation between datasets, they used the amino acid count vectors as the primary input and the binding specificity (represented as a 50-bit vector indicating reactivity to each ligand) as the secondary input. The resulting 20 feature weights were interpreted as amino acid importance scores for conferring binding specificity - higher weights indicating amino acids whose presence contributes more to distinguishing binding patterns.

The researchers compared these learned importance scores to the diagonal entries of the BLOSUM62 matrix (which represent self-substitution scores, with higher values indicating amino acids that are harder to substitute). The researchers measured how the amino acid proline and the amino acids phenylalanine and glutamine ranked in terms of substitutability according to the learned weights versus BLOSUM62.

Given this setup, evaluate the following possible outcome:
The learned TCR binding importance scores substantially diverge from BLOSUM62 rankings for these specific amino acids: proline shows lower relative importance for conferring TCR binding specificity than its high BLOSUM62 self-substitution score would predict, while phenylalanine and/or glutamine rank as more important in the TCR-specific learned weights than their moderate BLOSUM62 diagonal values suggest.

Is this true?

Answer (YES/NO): YES